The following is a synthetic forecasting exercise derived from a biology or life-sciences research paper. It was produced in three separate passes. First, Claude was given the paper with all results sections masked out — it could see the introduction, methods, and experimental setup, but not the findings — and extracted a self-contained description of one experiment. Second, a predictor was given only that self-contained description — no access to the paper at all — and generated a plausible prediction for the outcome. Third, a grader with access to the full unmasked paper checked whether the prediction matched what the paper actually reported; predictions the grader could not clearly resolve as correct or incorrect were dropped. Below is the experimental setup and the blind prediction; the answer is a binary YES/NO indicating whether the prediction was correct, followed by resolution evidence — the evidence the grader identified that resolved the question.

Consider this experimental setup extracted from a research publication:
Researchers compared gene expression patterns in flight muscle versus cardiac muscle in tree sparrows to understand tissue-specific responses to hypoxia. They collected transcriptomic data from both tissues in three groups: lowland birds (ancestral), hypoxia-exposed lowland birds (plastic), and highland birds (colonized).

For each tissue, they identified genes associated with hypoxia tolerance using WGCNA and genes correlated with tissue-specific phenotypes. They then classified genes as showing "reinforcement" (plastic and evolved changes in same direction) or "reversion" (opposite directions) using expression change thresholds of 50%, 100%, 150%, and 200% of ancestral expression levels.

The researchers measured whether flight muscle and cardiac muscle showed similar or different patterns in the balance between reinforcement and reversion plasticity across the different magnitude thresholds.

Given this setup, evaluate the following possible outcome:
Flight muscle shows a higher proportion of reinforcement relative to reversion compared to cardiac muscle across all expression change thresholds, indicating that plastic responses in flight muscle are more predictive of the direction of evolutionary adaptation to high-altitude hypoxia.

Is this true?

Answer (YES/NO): NO